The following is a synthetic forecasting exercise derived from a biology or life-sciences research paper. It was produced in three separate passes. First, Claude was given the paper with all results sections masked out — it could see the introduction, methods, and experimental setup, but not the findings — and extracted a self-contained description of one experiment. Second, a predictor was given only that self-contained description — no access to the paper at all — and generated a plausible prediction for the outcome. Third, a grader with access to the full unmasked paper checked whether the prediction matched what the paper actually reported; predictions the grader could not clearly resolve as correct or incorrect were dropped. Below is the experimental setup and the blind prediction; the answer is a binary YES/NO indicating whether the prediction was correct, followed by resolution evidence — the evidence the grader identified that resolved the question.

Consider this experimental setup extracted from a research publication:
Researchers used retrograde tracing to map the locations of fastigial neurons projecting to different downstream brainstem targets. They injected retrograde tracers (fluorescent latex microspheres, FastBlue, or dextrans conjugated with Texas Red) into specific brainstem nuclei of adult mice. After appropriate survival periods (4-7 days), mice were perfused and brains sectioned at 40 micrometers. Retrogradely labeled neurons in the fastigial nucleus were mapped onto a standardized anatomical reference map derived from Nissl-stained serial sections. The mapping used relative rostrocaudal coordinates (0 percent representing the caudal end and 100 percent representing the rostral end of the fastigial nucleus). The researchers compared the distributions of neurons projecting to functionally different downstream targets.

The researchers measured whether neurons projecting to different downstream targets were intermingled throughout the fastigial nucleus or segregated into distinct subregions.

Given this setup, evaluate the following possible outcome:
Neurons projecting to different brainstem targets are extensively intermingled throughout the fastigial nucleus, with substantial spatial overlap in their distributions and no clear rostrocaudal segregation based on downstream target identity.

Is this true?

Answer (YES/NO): NO